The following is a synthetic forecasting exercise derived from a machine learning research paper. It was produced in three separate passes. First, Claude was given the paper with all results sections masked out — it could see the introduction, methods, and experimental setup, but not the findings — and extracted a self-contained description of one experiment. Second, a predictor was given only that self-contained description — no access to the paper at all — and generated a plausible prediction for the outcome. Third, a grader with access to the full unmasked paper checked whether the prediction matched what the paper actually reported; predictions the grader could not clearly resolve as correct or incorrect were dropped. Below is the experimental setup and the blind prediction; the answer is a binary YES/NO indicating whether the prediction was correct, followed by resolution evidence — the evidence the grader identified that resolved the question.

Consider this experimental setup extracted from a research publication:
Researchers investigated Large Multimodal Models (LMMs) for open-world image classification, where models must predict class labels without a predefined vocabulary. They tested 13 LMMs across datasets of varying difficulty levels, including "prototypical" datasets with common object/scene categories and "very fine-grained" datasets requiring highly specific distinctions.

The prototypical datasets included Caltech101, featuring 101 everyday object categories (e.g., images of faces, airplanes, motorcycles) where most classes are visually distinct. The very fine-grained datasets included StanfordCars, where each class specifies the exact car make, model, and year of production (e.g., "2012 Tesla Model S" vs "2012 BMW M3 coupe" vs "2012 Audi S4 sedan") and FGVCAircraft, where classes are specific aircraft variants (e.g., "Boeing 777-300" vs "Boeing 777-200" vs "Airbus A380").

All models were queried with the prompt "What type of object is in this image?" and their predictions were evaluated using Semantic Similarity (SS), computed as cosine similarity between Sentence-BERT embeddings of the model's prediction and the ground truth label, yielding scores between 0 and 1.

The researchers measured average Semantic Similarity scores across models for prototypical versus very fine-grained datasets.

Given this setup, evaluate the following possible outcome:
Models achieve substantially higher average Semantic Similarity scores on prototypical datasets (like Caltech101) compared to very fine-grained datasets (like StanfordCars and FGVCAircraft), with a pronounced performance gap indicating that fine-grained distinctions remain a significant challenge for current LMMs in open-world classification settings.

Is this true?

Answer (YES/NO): NO